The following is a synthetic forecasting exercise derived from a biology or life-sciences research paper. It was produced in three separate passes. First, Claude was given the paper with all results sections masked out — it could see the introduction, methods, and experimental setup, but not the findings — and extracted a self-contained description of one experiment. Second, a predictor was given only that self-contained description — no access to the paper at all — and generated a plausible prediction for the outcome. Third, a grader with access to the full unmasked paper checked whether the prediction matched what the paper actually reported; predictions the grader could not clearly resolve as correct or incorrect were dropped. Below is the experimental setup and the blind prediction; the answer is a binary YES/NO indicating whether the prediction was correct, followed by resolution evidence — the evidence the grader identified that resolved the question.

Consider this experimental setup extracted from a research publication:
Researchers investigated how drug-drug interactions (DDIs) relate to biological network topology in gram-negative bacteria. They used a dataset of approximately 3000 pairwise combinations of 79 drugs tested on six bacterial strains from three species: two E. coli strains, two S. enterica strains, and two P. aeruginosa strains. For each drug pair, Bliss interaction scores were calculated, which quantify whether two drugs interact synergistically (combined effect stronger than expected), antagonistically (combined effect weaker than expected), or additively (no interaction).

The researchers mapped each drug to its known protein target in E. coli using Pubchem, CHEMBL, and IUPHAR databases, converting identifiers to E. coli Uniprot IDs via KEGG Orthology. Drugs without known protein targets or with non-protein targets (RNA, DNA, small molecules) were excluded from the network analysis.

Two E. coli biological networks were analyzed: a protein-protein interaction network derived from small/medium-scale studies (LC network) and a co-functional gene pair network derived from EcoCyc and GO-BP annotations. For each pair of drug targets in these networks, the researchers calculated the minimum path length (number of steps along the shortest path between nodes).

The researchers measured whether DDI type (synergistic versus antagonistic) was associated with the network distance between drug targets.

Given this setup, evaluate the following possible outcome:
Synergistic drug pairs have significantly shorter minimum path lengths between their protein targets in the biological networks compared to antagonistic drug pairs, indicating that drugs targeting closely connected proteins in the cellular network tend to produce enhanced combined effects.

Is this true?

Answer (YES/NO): YES